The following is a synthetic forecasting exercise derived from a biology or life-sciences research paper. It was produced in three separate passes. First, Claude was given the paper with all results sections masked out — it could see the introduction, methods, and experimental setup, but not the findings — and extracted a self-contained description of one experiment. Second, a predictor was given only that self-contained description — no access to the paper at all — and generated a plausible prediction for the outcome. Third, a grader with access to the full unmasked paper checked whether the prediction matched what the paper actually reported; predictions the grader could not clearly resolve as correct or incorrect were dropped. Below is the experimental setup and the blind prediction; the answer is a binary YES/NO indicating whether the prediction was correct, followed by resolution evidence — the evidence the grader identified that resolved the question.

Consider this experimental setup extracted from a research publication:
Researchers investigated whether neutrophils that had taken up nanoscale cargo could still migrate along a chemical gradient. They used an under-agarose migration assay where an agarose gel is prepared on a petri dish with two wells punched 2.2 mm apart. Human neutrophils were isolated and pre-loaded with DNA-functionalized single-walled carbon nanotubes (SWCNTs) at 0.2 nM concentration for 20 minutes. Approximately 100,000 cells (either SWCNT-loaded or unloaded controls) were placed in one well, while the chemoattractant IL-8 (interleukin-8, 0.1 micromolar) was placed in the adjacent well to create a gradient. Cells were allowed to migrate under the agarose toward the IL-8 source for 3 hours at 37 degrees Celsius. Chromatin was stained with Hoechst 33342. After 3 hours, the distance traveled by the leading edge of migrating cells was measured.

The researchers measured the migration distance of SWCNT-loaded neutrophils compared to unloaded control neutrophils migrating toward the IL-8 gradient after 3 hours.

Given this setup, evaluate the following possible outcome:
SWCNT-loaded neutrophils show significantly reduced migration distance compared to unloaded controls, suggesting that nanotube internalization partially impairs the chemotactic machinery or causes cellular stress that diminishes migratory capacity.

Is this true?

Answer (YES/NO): NO